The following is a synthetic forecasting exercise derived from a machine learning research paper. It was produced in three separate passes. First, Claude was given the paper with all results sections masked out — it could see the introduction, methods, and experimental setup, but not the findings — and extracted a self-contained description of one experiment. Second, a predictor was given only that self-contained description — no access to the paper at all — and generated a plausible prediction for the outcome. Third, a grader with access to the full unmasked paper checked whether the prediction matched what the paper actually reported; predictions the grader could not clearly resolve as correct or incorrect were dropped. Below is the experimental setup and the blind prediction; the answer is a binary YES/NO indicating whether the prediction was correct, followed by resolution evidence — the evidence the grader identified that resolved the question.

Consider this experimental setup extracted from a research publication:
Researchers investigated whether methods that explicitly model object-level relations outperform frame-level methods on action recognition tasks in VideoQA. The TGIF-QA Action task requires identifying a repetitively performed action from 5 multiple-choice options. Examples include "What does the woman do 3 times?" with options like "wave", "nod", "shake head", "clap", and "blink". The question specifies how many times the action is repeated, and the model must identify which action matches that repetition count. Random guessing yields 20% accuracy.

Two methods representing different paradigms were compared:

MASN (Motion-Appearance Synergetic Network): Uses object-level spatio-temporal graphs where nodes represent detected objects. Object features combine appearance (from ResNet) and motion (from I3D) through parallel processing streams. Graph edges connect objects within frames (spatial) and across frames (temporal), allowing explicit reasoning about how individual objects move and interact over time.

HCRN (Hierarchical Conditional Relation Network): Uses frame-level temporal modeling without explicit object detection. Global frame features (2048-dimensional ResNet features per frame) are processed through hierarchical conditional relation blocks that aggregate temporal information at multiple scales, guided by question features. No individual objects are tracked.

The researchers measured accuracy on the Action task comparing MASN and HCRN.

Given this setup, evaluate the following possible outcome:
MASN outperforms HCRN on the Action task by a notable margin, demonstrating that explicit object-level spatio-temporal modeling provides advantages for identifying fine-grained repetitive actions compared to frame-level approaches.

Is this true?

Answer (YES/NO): YES